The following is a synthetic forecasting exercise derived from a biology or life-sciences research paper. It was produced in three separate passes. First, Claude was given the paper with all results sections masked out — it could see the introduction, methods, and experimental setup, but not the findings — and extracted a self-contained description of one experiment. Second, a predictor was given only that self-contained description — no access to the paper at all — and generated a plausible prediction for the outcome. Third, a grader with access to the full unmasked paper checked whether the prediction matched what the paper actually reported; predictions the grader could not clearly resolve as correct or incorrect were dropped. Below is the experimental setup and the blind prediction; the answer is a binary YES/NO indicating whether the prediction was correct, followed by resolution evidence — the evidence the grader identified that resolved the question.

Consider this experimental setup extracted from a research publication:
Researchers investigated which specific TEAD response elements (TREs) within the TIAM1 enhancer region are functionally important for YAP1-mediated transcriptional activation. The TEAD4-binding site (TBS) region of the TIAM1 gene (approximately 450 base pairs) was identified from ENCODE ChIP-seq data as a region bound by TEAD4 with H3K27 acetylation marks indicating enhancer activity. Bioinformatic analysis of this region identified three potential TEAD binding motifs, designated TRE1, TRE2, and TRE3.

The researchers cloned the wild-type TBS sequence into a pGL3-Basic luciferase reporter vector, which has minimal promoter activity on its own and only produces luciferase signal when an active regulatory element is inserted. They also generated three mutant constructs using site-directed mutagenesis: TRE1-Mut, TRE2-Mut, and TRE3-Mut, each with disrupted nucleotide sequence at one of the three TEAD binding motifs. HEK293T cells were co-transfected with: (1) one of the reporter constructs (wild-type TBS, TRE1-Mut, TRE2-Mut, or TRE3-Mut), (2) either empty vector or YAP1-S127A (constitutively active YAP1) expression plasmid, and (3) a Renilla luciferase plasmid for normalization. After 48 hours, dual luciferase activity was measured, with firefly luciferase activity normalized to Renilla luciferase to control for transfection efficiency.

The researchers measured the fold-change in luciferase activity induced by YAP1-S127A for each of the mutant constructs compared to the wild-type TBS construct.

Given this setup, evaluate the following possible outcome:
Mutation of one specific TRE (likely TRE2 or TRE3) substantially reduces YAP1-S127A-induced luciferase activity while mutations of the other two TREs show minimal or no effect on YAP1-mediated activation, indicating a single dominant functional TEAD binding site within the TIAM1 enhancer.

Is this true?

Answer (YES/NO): NO